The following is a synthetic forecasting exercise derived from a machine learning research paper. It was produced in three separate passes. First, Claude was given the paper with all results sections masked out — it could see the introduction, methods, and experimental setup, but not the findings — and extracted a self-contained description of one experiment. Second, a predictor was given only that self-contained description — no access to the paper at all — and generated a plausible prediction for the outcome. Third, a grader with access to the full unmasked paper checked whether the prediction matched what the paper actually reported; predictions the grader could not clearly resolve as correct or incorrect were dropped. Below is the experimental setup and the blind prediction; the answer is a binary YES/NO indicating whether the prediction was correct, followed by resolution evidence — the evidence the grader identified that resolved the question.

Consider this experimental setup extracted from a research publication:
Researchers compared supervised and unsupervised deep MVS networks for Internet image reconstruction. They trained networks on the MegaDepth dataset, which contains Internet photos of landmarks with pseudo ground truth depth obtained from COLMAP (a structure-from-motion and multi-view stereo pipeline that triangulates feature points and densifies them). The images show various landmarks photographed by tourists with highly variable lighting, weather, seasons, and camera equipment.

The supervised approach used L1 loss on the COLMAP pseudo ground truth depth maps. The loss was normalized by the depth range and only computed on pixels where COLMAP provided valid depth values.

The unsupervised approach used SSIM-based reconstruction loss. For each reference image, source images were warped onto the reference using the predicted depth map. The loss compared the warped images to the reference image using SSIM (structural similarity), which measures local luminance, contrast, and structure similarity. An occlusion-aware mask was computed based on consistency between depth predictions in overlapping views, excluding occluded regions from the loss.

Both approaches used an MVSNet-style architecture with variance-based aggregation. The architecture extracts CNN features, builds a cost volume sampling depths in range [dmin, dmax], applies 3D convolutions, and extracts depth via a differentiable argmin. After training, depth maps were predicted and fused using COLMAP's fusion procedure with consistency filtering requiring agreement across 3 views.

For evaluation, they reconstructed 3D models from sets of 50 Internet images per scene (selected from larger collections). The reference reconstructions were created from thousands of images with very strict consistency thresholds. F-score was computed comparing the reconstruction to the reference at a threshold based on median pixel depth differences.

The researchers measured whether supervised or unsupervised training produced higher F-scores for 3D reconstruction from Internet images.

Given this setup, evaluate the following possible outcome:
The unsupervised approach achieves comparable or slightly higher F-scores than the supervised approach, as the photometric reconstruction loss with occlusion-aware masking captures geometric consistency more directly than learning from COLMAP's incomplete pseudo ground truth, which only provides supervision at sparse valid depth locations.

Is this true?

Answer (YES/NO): YES